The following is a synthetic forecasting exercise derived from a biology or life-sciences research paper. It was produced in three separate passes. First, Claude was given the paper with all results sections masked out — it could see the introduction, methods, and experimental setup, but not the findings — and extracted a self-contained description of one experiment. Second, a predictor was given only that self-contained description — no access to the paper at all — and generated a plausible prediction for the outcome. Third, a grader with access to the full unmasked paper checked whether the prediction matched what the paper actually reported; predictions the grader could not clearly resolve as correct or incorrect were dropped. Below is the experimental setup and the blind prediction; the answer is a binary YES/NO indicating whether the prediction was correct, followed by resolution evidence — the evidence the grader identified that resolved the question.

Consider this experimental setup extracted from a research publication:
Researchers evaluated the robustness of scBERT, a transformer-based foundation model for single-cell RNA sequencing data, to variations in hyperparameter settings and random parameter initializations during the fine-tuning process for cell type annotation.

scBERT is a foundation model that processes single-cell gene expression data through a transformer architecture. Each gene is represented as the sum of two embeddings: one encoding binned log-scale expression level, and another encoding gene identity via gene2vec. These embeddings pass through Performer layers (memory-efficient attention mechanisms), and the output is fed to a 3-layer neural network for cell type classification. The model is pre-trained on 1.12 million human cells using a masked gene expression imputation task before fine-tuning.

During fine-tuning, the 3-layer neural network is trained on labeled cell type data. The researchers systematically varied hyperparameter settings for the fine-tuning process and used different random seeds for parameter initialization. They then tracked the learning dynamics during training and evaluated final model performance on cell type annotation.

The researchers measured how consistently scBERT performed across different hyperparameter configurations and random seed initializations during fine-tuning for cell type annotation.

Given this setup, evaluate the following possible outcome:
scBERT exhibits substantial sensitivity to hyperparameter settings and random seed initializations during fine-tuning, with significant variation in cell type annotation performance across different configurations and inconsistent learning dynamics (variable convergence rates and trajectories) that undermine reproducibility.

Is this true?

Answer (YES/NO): YES